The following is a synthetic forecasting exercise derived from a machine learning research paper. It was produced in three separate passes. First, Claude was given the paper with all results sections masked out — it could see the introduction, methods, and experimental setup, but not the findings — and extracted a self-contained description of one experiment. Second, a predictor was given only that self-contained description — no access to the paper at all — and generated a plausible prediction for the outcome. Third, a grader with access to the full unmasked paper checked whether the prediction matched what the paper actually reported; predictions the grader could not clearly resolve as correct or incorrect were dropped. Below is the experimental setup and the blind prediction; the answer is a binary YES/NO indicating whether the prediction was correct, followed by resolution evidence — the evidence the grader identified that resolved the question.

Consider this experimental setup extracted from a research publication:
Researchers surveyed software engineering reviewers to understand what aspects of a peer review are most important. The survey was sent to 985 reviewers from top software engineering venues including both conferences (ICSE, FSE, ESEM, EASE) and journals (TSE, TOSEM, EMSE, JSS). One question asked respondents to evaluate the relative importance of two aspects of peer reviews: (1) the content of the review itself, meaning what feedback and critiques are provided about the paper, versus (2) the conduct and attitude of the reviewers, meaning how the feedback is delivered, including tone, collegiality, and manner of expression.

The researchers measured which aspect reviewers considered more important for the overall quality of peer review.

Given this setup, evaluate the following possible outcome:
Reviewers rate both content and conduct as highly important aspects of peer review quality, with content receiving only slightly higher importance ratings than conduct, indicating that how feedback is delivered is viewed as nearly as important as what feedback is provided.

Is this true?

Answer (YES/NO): NO